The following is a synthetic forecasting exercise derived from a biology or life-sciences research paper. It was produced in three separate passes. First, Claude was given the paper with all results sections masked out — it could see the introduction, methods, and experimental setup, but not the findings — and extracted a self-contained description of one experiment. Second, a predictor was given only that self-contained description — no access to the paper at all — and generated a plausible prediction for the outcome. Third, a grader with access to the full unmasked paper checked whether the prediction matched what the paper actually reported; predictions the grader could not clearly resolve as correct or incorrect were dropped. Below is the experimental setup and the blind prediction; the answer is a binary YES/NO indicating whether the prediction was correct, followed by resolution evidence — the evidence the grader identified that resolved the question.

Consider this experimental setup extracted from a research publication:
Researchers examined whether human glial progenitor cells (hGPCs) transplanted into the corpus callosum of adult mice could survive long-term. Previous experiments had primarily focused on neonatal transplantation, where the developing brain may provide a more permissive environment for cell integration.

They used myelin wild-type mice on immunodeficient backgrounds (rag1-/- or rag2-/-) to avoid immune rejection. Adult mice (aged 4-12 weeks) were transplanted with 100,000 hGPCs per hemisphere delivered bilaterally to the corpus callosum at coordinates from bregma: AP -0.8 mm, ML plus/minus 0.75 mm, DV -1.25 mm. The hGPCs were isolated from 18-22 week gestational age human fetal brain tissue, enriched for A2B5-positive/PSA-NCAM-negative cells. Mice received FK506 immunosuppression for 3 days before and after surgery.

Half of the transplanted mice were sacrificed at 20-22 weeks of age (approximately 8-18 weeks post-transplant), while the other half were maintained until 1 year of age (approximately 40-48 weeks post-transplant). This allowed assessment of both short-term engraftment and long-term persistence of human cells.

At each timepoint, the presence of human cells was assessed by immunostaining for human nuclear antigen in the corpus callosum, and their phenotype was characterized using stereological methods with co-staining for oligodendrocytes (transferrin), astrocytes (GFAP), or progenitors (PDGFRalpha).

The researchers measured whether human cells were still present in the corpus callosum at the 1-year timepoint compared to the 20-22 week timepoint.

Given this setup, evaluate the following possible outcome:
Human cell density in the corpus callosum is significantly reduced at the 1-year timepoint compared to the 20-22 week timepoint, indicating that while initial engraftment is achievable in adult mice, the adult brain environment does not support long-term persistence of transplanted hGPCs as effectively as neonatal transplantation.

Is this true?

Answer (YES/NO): NO